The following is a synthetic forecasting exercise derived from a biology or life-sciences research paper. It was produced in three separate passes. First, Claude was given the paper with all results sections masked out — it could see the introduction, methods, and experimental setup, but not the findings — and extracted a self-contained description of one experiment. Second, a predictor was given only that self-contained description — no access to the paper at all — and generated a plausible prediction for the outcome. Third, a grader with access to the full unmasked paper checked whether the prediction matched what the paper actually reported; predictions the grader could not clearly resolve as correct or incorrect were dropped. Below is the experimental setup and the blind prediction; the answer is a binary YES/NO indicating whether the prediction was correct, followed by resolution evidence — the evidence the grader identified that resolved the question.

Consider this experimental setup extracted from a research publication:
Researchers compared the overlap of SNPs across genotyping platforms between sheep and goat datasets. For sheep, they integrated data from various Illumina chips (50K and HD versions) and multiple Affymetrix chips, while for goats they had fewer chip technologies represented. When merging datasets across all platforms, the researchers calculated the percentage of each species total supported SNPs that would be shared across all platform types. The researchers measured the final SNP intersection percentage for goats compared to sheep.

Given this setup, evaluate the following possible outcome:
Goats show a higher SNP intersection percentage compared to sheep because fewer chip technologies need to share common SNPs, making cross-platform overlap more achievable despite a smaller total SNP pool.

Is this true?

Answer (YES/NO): YES